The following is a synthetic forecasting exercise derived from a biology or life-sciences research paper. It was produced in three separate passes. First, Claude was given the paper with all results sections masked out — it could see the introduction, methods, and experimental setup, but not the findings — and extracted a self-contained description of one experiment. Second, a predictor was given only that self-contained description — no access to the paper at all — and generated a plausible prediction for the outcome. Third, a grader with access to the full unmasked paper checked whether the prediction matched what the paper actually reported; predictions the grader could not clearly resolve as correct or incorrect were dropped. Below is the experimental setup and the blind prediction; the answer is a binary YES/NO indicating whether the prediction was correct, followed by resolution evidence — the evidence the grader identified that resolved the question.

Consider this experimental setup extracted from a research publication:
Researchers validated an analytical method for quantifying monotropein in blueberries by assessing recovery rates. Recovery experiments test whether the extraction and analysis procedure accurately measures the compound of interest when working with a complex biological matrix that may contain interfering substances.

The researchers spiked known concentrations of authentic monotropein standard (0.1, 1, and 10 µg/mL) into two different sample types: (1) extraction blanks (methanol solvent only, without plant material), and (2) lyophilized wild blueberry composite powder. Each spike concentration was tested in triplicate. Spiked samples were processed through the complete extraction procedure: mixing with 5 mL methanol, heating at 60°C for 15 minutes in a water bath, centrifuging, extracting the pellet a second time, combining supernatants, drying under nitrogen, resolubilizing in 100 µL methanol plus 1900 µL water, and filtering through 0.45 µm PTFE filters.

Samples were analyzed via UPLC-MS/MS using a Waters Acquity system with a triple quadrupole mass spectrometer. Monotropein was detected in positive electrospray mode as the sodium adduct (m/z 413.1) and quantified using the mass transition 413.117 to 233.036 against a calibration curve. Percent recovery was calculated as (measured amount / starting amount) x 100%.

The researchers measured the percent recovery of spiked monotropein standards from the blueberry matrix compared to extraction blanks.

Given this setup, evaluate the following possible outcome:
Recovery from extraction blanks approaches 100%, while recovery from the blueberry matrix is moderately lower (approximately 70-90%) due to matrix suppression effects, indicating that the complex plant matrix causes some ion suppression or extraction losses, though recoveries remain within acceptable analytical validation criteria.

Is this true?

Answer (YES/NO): NO